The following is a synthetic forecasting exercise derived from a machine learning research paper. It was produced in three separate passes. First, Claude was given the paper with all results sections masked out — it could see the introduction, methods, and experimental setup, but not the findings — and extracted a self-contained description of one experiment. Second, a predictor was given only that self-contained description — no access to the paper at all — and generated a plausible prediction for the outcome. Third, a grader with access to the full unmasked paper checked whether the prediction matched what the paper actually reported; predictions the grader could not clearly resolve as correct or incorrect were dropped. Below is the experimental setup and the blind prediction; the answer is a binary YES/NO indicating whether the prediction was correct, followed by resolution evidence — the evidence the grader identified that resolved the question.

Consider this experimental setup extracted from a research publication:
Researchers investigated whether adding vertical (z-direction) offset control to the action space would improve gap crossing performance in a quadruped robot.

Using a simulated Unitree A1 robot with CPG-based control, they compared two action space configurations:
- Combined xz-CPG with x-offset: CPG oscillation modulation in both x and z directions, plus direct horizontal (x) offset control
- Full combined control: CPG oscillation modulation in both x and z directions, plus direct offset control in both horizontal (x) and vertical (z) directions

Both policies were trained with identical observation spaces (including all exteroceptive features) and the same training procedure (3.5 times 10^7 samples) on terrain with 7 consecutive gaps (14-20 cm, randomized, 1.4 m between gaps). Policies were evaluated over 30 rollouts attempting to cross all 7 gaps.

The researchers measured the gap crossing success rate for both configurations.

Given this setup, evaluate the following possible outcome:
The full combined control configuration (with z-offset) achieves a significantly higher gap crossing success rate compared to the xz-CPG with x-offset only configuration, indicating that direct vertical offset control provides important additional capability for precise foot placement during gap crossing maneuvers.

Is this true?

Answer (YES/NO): NO